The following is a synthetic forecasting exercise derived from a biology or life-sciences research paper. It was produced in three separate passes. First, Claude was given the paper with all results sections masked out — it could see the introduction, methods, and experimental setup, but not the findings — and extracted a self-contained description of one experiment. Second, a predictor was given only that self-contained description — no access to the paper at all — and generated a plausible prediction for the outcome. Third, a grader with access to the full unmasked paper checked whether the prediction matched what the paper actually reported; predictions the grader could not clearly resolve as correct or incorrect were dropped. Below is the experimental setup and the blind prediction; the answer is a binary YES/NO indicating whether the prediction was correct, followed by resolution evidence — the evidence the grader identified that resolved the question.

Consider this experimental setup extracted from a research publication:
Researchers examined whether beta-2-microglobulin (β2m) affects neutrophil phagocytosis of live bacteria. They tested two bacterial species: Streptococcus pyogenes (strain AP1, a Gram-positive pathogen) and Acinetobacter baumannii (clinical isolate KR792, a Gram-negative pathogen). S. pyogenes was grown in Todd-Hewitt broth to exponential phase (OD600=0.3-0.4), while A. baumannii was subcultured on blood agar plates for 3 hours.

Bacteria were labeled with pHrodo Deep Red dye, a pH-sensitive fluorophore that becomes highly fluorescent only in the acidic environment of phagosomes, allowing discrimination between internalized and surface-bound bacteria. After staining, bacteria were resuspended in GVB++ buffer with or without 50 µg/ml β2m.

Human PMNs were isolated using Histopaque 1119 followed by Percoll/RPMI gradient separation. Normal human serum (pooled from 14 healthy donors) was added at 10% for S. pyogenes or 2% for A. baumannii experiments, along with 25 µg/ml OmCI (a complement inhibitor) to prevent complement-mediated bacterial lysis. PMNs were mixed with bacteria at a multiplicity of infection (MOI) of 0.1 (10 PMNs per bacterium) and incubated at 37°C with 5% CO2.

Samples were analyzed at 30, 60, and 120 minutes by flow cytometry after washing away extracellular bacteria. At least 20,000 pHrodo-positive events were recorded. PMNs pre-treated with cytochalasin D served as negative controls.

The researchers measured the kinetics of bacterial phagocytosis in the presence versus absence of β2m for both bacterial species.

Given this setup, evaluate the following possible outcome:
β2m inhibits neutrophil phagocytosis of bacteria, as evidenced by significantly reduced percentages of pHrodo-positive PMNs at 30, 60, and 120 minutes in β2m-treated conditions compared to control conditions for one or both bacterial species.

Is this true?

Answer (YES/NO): NO